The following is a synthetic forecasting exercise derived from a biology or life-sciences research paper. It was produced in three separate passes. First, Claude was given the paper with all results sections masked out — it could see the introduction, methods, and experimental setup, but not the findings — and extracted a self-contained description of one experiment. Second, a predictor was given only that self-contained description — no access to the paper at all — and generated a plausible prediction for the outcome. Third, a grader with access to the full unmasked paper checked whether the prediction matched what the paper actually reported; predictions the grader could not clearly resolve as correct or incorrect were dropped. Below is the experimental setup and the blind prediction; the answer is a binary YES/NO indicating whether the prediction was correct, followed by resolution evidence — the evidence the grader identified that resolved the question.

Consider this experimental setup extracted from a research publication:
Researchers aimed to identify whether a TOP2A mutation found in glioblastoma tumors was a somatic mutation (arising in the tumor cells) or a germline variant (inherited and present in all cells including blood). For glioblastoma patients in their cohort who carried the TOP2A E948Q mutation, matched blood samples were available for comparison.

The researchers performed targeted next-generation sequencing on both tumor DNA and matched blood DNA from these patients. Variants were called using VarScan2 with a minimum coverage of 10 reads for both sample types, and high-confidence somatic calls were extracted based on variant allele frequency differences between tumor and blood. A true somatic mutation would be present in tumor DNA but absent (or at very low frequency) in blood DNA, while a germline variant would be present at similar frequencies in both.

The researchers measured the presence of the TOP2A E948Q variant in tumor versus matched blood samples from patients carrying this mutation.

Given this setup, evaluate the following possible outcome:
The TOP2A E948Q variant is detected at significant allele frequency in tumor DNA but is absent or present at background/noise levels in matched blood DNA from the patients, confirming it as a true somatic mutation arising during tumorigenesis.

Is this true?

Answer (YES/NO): YES